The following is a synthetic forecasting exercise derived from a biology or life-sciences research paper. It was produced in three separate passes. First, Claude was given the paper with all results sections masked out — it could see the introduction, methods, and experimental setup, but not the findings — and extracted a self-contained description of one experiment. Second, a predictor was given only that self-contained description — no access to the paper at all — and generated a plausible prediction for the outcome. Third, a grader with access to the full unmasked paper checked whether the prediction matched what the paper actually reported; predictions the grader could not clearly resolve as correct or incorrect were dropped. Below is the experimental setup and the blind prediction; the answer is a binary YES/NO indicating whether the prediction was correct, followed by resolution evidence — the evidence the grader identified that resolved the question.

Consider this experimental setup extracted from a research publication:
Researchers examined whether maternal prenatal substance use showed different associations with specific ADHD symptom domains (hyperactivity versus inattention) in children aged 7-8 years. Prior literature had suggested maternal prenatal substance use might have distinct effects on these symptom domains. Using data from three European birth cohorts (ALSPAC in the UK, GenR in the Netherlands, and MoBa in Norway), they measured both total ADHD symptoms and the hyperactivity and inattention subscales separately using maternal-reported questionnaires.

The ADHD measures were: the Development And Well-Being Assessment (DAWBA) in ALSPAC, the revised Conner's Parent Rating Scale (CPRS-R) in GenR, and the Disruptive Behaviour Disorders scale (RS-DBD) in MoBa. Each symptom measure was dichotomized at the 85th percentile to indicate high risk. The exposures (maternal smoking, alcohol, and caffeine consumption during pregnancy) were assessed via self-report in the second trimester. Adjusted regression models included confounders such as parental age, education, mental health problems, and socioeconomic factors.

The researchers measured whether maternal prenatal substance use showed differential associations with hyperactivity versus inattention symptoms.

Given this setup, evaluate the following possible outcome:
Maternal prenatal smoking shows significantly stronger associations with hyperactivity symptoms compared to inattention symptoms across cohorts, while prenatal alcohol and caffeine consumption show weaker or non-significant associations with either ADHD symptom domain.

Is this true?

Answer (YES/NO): NO